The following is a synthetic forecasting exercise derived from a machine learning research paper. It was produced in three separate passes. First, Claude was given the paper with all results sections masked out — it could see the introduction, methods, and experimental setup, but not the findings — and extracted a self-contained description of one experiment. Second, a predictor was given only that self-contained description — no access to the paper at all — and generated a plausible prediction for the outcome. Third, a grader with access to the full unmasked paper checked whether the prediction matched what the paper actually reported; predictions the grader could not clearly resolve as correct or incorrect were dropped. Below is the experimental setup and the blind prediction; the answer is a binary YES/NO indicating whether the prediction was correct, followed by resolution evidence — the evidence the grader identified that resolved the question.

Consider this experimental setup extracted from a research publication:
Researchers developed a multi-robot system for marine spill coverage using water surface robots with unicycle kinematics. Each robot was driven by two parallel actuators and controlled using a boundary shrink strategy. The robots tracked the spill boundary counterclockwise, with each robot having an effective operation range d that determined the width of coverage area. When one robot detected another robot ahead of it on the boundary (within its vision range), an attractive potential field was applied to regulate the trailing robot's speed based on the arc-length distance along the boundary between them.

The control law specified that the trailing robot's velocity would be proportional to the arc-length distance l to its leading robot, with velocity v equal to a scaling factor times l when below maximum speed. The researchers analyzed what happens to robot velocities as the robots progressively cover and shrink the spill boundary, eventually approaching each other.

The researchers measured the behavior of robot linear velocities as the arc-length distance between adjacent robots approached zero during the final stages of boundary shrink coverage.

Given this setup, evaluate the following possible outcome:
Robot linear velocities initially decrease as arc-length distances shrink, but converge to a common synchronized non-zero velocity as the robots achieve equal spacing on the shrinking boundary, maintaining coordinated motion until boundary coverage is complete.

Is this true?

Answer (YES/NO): NO